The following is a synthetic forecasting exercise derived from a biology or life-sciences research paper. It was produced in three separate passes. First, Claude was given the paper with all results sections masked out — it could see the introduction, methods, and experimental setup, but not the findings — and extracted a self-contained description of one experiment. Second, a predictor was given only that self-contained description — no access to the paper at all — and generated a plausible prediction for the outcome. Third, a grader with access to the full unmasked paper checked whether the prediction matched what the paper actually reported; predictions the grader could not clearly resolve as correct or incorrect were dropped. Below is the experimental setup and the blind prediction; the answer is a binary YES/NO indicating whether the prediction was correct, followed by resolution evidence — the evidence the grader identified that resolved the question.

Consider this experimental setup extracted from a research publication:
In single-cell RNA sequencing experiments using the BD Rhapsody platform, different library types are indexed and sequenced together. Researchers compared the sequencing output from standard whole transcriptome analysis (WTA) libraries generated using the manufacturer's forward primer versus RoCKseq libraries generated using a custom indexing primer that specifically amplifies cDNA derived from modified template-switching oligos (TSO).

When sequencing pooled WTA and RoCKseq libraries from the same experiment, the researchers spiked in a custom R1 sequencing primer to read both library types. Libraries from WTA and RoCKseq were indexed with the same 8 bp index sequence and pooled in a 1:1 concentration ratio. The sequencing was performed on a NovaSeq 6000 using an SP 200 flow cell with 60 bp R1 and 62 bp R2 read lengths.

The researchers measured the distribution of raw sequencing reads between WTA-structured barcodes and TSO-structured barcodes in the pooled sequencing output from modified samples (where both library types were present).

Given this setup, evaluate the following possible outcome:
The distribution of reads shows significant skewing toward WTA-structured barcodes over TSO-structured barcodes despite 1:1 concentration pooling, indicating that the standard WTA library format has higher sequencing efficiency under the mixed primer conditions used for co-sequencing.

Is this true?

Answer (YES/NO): YES